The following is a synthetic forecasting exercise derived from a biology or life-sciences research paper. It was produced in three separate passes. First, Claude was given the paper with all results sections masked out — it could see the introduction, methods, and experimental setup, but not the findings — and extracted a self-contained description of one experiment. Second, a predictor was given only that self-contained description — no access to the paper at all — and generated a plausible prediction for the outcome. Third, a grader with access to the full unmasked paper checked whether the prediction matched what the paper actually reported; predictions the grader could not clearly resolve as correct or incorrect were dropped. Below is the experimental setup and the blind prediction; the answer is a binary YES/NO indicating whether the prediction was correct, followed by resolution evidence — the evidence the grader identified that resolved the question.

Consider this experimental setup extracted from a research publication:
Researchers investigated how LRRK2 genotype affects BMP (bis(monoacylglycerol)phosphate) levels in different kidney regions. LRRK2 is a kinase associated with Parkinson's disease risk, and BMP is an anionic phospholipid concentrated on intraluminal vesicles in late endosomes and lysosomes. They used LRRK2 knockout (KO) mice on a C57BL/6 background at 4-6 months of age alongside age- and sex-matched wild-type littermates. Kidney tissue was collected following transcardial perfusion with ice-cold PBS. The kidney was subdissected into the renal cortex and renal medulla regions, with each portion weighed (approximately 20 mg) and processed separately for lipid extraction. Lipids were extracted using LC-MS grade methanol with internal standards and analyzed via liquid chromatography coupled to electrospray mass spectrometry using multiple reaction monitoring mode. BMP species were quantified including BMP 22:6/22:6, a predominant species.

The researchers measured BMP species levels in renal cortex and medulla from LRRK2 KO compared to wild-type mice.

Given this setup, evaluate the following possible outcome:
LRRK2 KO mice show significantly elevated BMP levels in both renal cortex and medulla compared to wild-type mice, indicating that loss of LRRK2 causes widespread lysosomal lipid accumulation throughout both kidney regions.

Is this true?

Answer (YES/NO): YES